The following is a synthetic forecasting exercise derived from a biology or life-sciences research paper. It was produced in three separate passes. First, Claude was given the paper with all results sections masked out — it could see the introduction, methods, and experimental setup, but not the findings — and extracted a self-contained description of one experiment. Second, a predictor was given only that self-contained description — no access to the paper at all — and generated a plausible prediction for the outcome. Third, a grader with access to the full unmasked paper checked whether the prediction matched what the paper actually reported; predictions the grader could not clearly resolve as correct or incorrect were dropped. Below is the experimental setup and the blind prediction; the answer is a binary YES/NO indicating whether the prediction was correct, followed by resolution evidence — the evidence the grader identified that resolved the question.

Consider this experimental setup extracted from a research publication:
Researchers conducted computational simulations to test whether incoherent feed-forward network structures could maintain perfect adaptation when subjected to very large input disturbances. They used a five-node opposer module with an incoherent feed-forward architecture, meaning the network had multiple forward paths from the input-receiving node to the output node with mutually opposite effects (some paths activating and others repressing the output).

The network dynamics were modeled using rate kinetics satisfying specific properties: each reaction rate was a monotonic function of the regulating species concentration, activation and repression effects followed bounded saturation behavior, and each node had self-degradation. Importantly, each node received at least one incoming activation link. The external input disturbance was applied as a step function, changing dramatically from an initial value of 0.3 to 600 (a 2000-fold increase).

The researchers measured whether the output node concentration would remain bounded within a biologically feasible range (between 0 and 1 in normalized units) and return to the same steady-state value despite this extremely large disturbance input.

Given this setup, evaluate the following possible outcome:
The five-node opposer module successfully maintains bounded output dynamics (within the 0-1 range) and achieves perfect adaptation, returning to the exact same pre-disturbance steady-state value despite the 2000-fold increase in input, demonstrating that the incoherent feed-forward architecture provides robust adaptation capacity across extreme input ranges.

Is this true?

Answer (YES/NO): YES